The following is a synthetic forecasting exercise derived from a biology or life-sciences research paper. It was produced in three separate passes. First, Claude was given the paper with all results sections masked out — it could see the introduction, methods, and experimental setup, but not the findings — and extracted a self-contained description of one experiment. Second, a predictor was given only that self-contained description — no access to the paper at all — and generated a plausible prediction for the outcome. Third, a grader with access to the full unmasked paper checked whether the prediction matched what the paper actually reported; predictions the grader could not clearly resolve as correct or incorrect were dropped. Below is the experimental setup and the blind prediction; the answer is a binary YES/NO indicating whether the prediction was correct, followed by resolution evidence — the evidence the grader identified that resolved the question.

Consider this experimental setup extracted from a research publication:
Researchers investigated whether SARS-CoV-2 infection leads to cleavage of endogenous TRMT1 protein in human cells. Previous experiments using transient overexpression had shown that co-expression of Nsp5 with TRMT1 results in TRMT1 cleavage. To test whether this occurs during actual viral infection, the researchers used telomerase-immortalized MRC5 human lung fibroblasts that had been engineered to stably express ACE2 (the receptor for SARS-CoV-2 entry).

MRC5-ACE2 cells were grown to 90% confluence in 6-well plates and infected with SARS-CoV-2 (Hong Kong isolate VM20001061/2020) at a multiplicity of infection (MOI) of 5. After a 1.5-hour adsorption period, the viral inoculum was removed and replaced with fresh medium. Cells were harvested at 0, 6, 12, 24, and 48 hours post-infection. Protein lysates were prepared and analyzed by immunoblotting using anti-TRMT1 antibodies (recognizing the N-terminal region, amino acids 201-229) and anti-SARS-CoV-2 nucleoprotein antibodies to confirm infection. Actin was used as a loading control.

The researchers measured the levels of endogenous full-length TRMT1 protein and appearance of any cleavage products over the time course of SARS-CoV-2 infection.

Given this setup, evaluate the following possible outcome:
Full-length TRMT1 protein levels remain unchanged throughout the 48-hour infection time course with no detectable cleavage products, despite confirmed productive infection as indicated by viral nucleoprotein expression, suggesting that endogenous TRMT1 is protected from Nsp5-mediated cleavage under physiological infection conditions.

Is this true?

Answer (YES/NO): NO